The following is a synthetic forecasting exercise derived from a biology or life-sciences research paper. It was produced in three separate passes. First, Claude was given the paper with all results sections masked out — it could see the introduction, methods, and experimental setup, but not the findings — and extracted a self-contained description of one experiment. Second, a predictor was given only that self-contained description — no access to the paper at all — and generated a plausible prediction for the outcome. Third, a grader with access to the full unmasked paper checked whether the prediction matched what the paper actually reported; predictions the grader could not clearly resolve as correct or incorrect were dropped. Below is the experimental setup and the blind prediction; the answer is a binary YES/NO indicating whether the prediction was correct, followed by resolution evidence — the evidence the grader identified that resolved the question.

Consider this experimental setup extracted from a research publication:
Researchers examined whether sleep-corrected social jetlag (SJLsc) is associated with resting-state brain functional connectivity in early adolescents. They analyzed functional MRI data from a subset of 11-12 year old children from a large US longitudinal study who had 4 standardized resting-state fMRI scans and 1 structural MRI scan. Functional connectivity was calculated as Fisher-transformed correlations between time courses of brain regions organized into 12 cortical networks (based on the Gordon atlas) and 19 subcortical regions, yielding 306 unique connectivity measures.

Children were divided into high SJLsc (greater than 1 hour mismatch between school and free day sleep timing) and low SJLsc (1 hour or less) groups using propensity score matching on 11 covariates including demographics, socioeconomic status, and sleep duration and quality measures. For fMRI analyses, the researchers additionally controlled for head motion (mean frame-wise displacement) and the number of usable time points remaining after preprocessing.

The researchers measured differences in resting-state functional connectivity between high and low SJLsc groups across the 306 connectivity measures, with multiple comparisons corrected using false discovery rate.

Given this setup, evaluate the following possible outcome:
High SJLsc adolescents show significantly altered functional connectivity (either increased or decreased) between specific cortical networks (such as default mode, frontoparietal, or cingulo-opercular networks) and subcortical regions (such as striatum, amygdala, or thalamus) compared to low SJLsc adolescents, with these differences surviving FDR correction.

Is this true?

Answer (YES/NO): YES